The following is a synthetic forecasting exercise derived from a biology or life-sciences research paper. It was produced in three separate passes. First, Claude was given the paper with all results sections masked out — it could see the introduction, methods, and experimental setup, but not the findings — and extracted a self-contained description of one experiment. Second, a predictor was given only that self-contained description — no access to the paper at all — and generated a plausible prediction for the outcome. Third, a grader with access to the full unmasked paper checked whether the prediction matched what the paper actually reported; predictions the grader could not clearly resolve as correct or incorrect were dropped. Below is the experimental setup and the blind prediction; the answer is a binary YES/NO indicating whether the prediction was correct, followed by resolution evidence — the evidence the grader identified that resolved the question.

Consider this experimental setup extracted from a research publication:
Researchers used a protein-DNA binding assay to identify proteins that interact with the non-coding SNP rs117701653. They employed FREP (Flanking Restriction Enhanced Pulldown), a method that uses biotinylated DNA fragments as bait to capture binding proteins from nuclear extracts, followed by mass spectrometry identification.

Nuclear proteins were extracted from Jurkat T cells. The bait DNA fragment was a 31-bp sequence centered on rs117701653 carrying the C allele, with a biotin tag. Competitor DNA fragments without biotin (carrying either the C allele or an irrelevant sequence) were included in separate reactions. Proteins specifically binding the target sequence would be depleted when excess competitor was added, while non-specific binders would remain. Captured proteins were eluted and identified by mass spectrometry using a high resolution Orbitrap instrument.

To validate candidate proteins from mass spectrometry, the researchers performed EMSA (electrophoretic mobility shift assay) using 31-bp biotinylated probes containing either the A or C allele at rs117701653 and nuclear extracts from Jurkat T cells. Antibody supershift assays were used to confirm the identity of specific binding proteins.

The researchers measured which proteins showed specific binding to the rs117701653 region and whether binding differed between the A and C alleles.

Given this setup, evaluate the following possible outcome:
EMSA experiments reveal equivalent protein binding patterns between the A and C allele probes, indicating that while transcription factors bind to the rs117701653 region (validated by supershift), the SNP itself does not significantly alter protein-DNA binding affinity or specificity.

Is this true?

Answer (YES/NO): NO